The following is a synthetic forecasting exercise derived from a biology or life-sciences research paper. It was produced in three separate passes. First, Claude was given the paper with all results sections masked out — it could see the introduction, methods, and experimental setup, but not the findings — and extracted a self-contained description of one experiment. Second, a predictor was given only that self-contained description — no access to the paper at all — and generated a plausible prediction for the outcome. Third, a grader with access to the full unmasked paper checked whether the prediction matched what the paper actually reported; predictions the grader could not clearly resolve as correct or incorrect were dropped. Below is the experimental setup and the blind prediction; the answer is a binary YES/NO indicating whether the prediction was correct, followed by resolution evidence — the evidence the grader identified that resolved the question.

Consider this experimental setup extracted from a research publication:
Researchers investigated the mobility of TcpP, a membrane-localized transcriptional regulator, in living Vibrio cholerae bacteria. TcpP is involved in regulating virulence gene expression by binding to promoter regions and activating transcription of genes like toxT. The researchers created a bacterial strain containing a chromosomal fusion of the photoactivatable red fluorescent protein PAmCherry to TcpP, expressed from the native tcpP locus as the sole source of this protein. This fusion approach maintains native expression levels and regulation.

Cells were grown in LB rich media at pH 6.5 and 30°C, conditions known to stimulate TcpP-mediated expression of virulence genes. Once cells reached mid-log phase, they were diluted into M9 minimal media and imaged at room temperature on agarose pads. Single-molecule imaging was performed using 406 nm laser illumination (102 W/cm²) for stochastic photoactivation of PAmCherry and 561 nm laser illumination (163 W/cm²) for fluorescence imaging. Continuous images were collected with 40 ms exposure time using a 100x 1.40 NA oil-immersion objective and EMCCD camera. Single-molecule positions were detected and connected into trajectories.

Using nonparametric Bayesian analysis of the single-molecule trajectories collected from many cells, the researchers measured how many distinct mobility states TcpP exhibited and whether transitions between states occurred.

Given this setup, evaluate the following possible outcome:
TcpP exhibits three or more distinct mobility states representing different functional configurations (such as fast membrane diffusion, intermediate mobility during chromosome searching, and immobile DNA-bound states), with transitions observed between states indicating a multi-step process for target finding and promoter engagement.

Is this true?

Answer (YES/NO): YES